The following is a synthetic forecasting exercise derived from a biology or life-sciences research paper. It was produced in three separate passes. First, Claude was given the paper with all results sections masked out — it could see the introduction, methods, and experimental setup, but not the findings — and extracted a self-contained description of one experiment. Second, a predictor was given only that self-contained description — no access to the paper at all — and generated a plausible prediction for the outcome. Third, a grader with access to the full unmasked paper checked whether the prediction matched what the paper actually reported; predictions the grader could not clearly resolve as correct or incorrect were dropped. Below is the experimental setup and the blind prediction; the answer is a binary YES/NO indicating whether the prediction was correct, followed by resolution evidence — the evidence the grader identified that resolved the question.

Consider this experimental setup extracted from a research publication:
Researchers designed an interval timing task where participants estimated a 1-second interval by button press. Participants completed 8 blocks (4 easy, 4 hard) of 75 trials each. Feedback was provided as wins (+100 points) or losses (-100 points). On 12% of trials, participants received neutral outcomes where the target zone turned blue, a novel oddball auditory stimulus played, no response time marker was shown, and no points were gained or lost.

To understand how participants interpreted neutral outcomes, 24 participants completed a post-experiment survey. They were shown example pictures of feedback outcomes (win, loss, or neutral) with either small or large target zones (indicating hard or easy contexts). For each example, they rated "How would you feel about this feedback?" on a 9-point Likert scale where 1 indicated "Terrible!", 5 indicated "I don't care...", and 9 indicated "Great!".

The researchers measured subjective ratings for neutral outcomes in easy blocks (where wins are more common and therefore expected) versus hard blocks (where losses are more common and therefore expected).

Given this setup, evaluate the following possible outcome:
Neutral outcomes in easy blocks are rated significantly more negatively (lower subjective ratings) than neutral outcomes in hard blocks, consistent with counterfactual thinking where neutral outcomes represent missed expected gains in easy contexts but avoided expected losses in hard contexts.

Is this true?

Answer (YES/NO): NO